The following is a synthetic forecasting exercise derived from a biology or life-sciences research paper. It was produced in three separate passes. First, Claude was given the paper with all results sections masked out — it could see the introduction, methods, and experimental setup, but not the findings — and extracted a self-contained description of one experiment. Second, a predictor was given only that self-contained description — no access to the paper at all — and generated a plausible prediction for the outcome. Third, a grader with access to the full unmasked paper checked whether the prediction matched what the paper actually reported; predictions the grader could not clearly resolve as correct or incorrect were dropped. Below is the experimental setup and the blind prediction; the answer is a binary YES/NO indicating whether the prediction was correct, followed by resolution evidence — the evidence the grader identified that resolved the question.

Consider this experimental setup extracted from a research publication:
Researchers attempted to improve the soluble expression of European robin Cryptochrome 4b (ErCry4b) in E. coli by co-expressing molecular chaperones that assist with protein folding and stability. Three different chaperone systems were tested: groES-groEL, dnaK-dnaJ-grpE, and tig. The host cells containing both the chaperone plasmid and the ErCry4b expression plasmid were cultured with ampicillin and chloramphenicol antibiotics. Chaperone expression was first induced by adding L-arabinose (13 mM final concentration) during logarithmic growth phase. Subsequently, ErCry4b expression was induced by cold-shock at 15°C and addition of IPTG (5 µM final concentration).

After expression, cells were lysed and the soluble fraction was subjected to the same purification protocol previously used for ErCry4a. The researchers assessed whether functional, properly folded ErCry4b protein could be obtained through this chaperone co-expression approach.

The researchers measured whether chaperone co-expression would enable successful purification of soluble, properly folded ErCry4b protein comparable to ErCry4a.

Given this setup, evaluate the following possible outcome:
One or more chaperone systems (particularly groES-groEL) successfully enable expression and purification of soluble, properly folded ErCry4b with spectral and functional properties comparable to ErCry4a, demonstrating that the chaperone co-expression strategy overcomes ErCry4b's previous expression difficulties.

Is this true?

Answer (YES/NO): NO